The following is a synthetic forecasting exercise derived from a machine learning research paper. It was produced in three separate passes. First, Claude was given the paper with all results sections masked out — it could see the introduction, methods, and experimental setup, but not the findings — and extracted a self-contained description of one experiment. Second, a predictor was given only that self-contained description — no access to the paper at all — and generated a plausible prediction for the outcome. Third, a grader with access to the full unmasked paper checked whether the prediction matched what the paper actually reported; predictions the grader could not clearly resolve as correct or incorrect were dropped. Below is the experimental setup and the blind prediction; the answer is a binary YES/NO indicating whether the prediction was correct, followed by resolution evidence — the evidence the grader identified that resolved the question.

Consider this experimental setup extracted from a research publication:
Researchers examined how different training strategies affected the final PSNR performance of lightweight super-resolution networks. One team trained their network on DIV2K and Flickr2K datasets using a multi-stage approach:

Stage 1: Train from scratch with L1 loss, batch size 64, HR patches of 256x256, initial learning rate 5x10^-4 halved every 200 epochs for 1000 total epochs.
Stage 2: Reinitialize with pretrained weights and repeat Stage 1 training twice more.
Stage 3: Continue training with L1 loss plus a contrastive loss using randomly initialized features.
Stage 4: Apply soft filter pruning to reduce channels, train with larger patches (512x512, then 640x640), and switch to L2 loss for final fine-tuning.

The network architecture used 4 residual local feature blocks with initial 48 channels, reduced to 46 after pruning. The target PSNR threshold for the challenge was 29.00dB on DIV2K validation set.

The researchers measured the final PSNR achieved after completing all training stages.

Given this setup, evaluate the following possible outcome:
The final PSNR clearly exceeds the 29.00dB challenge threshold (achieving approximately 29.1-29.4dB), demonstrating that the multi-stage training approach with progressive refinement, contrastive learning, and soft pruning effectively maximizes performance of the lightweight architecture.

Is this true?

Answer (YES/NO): NO